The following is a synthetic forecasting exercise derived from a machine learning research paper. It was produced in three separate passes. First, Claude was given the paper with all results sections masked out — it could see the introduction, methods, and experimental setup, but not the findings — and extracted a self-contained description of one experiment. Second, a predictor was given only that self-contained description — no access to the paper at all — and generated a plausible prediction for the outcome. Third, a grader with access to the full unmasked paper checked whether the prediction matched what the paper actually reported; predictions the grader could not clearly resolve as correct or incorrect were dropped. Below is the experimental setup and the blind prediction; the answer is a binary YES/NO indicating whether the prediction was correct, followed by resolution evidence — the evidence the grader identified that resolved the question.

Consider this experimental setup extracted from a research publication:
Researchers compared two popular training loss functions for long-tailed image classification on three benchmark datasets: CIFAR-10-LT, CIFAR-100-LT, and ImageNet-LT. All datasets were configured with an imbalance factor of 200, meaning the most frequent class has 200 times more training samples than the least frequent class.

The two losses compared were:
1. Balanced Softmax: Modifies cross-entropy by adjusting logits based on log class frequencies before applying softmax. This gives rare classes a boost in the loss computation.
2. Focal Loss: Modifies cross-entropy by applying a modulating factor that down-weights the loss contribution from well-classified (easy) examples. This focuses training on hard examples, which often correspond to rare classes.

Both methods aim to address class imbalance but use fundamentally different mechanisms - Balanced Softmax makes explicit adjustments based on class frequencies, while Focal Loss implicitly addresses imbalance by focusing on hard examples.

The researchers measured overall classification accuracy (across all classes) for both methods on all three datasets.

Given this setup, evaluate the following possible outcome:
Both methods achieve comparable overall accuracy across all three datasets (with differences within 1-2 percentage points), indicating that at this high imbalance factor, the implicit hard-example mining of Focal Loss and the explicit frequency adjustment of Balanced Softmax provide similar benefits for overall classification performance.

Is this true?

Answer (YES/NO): NO